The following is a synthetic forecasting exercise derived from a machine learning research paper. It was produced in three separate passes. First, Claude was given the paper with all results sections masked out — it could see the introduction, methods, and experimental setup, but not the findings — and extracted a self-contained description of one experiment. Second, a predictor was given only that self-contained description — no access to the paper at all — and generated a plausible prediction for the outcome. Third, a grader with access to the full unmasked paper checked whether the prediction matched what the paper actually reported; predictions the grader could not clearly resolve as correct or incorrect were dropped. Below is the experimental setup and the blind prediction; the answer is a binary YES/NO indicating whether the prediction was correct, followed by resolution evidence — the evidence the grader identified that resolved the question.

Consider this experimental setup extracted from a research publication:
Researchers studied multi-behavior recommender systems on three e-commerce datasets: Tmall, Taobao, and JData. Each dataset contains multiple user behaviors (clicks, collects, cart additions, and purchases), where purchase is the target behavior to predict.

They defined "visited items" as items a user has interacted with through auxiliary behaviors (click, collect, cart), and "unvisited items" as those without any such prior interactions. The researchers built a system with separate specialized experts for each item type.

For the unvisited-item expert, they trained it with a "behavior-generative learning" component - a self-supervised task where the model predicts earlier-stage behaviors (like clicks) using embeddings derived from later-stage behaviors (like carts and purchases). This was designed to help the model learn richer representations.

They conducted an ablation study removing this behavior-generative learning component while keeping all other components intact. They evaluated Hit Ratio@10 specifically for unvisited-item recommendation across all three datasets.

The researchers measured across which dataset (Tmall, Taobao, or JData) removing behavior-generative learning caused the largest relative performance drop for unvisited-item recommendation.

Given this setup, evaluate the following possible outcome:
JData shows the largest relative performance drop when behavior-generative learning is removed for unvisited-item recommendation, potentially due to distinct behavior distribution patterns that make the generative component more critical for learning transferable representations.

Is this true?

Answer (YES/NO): NO